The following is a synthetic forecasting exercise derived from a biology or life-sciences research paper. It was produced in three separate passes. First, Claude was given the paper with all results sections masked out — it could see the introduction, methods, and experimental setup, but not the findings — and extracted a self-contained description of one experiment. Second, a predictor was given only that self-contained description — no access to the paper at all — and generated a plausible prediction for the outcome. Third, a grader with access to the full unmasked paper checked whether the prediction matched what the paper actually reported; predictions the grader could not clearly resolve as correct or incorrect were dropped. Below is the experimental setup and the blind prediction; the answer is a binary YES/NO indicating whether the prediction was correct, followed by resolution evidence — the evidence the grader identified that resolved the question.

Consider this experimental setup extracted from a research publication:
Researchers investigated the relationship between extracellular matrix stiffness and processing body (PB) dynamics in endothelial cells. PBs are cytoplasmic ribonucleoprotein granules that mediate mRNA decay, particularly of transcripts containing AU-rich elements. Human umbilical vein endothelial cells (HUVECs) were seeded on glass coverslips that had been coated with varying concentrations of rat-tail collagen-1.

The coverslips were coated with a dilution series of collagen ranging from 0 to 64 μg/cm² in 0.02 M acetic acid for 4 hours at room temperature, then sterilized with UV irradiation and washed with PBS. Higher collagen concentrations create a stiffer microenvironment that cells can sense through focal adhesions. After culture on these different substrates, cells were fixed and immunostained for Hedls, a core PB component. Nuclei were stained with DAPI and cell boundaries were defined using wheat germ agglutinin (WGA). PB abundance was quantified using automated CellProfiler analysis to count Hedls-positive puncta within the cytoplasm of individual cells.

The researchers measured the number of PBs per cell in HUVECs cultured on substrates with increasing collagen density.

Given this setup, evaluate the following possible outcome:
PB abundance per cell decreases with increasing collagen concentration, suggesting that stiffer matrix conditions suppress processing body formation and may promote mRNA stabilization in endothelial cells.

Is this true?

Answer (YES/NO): YES